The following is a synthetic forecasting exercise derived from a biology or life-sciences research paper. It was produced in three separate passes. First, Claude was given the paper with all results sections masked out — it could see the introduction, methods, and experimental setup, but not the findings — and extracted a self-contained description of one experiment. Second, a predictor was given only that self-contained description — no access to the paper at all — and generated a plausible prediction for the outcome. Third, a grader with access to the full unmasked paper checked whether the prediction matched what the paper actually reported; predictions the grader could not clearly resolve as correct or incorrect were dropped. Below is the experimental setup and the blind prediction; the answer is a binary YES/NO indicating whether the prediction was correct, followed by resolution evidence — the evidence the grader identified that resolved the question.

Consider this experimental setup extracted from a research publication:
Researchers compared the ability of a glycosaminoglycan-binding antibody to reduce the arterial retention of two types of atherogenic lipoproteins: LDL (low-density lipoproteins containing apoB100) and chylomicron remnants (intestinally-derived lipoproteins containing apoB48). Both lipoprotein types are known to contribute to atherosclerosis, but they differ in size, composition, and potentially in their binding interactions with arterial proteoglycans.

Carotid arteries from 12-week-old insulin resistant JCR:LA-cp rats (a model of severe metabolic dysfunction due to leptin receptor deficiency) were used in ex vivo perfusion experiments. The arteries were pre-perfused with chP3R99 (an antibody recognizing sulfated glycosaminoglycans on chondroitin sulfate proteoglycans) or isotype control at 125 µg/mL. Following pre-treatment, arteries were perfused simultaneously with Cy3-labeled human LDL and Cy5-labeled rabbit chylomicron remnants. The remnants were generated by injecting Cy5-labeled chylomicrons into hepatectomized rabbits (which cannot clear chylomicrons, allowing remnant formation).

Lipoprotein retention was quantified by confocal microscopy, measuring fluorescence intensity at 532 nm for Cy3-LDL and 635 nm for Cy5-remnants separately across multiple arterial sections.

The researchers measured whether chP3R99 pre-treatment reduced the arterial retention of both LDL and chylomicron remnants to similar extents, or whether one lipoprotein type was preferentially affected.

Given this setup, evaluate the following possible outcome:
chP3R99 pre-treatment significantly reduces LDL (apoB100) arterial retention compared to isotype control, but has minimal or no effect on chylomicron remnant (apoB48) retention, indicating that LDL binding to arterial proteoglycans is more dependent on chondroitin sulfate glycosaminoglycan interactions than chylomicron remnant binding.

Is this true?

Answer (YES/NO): NO